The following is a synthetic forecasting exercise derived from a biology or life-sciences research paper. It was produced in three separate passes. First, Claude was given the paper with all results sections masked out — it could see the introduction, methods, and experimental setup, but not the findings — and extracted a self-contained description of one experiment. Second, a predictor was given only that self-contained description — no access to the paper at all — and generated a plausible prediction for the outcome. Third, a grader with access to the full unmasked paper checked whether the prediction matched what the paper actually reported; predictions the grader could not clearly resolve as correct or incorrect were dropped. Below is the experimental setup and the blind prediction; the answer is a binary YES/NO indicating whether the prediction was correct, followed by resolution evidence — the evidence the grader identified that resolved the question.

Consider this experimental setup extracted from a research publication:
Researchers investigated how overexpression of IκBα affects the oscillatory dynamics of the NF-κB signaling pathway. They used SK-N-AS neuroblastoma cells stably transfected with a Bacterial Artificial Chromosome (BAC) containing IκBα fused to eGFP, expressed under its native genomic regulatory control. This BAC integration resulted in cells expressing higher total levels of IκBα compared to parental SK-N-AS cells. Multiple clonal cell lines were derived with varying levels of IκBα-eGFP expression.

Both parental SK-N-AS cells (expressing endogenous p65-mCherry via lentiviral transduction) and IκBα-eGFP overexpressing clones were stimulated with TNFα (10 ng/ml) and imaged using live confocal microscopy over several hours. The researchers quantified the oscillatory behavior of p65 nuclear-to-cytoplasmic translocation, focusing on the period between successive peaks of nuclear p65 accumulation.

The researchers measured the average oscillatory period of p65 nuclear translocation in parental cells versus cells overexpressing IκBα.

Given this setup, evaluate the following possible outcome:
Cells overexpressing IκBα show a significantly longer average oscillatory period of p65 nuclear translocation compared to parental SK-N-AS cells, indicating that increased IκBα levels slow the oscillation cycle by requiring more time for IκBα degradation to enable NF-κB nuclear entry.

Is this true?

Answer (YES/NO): NO